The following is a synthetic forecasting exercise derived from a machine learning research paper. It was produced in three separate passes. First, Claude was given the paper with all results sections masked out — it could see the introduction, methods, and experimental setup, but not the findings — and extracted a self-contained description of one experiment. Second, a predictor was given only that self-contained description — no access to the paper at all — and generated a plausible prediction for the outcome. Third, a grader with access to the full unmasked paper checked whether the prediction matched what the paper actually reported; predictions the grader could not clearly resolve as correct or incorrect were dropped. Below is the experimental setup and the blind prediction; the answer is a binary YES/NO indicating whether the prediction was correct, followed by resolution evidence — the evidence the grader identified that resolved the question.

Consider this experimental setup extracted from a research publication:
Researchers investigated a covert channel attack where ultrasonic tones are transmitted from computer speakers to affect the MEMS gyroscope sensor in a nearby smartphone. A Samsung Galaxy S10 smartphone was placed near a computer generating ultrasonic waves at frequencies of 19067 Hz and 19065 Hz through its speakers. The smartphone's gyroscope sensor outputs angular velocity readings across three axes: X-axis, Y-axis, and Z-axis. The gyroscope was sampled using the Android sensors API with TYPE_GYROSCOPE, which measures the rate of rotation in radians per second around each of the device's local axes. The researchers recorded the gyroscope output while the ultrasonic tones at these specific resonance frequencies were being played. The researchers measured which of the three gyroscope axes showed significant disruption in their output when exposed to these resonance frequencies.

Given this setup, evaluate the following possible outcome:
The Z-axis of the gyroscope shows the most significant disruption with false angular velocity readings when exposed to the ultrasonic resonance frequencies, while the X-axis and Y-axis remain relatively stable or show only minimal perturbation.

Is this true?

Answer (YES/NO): NO